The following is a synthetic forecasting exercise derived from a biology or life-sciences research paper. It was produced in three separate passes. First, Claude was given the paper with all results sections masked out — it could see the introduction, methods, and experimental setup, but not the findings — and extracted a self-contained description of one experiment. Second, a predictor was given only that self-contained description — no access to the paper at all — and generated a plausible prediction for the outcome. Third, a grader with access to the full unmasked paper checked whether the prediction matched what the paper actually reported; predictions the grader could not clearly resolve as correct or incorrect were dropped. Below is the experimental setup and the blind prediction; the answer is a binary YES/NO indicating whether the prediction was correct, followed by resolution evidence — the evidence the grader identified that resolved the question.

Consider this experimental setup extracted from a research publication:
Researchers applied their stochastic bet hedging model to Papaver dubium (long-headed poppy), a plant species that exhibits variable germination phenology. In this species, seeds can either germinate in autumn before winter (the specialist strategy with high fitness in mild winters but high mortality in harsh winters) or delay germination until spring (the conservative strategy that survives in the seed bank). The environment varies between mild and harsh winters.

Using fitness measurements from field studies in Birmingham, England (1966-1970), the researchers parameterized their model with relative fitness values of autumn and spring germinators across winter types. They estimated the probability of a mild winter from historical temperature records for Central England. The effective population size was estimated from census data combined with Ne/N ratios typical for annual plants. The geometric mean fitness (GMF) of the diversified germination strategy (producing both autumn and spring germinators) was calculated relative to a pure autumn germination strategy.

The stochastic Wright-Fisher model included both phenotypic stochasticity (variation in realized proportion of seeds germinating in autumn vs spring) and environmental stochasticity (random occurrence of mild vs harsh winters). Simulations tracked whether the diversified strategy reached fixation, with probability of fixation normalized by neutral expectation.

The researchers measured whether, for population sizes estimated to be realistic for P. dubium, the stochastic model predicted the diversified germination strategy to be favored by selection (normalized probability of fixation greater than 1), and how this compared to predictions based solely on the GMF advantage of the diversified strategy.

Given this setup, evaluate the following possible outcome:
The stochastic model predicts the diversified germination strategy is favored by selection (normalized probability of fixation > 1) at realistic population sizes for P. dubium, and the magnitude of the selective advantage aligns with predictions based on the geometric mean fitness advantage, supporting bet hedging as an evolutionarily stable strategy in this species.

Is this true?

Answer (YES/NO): NO